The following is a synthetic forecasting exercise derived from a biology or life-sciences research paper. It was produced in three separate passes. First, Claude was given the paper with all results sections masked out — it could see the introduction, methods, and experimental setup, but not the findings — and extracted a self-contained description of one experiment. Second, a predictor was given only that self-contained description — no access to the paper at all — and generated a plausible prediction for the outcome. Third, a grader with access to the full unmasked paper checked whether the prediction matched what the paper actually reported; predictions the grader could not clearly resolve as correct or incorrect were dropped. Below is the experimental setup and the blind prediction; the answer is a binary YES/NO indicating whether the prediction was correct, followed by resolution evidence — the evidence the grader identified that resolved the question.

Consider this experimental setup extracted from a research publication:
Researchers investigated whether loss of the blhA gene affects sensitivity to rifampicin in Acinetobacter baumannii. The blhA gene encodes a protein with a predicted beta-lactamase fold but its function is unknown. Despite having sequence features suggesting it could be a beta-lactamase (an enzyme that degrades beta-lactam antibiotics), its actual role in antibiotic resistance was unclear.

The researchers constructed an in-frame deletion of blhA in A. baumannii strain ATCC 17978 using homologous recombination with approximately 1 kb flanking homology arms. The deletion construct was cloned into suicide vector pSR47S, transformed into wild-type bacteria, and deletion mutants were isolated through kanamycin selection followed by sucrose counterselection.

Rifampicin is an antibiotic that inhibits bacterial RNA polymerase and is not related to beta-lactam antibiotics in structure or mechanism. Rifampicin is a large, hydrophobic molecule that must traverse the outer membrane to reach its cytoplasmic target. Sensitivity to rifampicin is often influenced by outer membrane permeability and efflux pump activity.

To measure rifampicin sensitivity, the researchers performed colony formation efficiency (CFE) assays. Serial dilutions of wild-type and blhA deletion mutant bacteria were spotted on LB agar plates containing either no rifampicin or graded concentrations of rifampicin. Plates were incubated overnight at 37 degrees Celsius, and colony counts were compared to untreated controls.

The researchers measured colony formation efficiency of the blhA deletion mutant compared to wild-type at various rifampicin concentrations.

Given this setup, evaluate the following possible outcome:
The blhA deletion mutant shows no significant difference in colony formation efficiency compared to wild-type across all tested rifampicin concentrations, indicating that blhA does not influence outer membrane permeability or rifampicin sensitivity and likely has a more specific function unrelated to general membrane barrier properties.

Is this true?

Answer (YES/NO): YES